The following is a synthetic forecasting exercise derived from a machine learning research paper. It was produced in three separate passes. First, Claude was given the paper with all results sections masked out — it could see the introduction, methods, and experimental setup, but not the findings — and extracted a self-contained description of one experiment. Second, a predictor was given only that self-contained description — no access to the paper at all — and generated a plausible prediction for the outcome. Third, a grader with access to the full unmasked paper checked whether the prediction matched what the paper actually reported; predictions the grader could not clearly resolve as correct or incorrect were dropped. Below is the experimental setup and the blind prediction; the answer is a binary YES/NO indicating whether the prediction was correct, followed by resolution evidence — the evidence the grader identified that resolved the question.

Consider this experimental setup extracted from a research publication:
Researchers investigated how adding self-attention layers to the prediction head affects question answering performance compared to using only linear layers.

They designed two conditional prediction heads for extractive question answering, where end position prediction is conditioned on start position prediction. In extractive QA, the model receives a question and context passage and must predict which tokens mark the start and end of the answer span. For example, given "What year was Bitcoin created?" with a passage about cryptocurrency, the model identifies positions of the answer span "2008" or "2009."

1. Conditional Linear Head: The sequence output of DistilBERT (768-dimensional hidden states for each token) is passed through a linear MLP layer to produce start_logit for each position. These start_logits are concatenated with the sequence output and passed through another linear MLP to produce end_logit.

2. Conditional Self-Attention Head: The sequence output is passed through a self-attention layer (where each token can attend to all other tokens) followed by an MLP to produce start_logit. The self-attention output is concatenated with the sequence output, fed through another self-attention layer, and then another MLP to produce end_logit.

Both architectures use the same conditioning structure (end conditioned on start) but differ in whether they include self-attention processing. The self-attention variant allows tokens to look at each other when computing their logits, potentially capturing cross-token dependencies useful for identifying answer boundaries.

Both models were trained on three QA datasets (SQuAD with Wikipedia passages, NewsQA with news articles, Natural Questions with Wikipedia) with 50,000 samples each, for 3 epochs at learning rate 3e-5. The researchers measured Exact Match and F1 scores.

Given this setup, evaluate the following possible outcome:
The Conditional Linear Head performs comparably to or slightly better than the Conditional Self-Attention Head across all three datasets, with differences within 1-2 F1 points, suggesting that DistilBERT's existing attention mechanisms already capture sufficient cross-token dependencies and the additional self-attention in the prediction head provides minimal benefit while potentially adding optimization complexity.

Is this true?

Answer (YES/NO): YES